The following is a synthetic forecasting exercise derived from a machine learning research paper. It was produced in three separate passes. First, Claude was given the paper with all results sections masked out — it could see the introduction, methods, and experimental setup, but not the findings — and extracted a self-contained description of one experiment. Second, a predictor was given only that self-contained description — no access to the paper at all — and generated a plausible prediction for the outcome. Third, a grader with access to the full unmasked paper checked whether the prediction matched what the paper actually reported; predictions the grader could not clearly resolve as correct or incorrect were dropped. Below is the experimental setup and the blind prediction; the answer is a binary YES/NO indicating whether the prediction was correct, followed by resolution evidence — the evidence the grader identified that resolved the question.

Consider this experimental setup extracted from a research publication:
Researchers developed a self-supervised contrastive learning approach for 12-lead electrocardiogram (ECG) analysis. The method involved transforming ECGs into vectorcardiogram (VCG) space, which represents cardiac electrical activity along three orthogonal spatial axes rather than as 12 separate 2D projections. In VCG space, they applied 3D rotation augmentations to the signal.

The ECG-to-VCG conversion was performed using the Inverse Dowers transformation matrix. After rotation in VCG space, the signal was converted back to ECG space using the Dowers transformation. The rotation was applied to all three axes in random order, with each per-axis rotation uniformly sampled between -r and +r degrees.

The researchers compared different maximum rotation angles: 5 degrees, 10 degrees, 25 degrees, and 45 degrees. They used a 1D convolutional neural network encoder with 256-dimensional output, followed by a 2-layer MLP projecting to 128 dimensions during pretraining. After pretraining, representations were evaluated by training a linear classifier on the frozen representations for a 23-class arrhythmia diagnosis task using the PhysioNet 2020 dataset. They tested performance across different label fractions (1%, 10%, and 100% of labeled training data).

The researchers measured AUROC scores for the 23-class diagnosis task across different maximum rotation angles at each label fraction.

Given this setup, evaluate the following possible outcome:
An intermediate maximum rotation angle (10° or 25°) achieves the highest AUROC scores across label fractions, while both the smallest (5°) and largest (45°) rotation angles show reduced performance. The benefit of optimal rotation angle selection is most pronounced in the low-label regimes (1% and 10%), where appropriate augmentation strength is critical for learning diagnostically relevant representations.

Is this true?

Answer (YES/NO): NO